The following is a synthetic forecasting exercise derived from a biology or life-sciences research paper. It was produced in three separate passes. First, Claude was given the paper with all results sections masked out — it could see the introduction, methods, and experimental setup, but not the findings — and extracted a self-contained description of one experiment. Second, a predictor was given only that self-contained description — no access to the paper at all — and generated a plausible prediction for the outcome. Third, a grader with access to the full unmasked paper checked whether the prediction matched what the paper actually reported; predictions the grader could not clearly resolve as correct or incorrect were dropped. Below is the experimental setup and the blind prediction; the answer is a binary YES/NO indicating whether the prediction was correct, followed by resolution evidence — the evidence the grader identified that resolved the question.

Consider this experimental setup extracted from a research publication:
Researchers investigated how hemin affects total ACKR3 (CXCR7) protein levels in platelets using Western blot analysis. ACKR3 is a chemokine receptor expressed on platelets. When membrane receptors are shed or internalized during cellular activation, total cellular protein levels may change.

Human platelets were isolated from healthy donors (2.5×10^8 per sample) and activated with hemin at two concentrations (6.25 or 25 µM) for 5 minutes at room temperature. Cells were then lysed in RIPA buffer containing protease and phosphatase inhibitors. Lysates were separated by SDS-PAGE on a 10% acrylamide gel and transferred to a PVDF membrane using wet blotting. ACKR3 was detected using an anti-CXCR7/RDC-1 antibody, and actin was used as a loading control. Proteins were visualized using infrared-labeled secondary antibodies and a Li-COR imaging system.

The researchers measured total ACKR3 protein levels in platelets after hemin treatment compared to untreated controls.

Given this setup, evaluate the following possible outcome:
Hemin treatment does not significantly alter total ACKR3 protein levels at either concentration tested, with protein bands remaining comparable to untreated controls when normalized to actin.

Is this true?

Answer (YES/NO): YES